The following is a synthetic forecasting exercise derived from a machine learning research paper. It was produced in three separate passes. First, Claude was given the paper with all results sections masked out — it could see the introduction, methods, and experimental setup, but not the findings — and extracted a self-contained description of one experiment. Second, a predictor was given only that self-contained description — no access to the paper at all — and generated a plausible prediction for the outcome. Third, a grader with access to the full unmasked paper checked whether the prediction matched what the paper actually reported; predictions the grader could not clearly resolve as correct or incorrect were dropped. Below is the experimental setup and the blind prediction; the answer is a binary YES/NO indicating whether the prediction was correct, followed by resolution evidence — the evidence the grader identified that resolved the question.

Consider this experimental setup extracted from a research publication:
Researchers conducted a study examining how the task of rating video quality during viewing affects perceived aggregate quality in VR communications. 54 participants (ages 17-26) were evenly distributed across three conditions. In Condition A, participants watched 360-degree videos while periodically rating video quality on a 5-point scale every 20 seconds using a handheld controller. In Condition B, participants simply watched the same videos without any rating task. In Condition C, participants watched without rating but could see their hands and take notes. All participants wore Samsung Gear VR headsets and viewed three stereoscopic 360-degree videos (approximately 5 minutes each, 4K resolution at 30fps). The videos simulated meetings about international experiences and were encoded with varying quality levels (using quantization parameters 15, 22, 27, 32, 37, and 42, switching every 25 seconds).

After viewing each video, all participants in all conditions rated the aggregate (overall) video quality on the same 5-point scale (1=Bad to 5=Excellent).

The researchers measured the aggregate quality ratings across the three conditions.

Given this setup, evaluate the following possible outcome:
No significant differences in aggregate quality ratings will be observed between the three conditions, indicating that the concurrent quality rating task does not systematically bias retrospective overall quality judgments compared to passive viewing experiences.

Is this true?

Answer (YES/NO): NO